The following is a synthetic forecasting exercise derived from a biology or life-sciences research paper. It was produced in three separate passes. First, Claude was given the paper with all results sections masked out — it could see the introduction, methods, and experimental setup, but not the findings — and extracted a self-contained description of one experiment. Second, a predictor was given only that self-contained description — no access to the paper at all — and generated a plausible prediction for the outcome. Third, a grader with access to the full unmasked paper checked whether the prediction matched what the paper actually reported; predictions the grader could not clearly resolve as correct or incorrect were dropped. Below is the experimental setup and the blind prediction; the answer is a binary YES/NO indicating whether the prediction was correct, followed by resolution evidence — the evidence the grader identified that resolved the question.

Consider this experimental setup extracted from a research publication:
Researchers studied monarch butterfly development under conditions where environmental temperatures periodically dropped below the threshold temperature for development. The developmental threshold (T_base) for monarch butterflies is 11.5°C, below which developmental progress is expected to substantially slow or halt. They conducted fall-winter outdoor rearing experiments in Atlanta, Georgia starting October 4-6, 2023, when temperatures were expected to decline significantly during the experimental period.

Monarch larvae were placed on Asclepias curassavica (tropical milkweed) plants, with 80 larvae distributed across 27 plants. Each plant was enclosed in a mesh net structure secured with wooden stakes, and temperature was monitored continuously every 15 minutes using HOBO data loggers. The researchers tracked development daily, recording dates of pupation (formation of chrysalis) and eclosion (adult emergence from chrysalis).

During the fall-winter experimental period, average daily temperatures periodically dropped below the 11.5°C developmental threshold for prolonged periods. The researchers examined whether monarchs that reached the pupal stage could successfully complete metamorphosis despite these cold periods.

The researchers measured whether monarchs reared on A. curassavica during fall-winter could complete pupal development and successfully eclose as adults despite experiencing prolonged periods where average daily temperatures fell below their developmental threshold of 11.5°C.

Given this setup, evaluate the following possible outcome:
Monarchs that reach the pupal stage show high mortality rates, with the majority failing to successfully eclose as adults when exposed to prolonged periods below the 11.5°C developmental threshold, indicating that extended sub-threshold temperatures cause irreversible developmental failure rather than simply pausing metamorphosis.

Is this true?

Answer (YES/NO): NO